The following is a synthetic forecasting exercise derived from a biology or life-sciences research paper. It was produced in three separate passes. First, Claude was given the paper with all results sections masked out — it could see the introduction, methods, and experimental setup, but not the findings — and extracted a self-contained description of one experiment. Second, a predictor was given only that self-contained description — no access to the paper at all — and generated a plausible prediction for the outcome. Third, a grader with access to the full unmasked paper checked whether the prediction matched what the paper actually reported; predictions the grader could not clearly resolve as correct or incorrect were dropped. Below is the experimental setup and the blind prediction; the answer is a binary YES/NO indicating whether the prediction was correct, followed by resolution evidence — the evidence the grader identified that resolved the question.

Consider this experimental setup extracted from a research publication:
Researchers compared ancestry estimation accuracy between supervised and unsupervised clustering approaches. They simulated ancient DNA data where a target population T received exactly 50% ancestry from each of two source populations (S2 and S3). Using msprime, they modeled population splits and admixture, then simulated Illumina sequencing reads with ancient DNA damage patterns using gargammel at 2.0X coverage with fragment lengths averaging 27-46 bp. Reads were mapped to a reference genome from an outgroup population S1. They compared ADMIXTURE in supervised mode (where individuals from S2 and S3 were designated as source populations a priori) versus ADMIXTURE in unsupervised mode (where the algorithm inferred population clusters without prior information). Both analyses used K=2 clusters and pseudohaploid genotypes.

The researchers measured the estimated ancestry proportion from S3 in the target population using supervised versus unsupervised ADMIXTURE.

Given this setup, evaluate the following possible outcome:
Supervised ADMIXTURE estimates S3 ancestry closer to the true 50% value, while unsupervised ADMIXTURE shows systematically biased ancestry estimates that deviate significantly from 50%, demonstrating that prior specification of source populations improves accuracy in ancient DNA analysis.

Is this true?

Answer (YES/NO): NO